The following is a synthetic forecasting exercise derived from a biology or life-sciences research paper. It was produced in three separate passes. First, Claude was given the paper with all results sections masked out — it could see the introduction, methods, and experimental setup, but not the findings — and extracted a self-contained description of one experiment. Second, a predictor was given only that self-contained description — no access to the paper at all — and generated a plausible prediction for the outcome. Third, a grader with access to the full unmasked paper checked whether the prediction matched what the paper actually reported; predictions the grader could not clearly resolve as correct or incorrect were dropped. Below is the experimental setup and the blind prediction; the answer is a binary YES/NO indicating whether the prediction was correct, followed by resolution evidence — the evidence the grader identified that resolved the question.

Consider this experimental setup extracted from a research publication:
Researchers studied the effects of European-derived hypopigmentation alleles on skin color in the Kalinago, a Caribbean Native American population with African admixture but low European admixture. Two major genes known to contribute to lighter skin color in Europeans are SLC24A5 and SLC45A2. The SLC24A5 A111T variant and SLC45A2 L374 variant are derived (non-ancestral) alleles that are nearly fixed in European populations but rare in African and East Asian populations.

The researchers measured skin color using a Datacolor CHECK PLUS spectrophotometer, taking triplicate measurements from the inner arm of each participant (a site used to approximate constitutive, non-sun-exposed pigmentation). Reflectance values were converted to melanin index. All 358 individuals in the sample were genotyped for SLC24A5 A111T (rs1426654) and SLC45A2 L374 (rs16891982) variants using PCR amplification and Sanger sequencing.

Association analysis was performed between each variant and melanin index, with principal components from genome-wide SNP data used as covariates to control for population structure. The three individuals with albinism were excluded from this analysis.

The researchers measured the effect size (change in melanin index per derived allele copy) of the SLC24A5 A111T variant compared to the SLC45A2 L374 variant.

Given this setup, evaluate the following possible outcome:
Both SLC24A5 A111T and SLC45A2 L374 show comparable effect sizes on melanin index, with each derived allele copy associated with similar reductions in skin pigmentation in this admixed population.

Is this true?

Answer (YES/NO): NO